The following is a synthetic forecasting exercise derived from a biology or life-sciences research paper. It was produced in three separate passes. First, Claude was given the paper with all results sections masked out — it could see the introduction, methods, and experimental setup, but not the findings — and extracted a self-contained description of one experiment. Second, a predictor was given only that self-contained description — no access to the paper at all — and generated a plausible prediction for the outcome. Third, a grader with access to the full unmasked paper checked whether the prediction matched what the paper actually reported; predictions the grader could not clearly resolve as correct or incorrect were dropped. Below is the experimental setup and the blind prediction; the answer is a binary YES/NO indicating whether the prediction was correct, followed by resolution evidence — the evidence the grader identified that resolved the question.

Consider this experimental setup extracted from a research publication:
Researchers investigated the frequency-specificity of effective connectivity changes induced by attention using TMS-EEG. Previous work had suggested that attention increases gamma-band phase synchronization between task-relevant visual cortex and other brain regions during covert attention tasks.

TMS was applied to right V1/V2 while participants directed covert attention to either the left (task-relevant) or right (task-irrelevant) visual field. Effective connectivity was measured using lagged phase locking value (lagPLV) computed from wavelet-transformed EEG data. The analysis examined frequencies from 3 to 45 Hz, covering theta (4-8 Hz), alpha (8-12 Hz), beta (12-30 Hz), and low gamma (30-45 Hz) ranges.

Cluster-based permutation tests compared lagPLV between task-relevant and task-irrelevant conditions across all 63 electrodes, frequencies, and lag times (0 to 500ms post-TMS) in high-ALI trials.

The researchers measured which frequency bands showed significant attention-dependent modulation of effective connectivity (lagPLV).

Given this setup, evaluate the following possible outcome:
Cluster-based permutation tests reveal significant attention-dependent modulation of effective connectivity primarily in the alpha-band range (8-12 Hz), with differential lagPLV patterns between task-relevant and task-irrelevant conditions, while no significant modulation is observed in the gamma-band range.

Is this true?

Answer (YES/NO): NO